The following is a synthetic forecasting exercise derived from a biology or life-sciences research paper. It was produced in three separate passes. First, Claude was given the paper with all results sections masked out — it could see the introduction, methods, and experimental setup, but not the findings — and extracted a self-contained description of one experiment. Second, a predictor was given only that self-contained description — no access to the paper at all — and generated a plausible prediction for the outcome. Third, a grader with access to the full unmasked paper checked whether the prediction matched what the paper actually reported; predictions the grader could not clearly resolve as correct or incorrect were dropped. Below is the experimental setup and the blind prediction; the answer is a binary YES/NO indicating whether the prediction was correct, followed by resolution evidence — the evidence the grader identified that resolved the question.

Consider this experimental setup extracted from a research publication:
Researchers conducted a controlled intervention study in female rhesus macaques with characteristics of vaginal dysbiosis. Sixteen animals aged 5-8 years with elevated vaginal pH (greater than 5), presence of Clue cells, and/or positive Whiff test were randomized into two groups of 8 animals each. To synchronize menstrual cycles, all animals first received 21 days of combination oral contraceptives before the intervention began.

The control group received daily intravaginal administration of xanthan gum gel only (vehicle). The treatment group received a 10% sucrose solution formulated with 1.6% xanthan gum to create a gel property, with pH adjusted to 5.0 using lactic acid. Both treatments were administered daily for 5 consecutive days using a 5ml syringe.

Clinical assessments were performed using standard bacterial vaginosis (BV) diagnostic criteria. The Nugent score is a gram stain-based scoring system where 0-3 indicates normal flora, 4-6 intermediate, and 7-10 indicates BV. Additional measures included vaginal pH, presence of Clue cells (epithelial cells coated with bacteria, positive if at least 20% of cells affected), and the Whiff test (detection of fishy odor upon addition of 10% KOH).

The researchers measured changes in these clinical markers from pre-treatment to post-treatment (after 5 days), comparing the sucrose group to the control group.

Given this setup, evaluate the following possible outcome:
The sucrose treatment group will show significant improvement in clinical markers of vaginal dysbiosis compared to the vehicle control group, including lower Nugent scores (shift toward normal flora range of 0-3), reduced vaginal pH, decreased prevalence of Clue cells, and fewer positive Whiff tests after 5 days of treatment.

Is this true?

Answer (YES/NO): NO